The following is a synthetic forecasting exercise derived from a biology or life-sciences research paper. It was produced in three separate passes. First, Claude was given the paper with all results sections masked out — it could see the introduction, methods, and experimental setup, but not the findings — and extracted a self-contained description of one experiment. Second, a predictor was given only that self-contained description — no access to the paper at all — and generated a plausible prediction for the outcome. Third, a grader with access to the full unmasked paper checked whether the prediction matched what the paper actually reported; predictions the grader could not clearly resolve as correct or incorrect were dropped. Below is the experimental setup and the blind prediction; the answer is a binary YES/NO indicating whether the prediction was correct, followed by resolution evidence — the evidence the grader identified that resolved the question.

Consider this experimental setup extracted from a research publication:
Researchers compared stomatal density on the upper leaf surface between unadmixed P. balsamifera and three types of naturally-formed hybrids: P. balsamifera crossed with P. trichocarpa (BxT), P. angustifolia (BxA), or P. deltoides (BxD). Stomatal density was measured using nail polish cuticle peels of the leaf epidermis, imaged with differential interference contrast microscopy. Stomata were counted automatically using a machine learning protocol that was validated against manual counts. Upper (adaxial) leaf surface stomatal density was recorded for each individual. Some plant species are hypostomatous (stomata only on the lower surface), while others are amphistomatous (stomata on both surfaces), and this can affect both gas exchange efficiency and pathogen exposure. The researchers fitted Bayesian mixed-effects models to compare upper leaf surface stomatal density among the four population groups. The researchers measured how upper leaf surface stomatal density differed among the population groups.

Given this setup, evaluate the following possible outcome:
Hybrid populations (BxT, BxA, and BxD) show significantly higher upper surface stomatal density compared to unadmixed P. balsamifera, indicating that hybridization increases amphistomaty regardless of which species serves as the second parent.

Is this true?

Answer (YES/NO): YES